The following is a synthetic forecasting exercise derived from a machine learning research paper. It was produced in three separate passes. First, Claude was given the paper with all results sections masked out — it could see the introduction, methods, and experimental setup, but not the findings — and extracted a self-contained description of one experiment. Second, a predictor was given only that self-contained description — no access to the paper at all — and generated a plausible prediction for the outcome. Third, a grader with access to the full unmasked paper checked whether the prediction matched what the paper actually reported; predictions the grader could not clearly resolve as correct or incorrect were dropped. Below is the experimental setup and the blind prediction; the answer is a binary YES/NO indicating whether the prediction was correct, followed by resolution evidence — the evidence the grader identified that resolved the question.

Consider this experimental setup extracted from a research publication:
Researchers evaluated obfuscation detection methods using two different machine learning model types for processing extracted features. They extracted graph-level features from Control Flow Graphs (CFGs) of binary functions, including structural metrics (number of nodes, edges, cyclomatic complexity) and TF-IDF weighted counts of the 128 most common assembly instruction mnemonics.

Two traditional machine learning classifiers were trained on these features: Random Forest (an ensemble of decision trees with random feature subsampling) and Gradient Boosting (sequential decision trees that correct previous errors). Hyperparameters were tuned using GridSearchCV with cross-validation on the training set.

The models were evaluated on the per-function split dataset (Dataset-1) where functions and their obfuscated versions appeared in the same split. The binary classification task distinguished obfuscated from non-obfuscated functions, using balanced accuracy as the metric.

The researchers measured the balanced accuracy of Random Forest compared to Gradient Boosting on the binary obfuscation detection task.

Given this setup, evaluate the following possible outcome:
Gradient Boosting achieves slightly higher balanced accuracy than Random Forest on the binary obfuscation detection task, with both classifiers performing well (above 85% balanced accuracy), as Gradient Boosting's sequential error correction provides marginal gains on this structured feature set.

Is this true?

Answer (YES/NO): NO